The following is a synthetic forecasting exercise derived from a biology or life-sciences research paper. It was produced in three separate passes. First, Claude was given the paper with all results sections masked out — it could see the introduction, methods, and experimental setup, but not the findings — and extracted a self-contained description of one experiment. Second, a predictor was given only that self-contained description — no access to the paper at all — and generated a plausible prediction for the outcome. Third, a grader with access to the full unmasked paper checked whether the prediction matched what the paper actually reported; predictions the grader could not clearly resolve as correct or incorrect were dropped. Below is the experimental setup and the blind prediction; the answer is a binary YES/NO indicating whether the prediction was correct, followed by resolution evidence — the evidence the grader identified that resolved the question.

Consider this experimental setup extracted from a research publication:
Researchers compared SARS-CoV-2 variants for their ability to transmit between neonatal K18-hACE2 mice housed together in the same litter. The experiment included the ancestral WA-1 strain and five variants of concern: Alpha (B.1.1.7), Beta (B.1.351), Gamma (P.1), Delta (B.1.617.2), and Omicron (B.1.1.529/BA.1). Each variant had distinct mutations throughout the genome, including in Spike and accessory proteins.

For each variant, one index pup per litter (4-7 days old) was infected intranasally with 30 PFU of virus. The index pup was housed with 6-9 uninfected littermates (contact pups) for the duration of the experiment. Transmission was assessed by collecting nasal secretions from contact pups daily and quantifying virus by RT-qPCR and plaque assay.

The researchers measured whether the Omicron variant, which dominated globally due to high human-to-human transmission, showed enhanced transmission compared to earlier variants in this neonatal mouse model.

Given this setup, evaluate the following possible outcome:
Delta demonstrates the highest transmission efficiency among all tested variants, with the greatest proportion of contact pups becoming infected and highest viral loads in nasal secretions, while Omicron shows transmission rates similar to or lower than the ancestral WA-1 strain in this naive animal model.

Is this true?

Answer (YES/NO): NO